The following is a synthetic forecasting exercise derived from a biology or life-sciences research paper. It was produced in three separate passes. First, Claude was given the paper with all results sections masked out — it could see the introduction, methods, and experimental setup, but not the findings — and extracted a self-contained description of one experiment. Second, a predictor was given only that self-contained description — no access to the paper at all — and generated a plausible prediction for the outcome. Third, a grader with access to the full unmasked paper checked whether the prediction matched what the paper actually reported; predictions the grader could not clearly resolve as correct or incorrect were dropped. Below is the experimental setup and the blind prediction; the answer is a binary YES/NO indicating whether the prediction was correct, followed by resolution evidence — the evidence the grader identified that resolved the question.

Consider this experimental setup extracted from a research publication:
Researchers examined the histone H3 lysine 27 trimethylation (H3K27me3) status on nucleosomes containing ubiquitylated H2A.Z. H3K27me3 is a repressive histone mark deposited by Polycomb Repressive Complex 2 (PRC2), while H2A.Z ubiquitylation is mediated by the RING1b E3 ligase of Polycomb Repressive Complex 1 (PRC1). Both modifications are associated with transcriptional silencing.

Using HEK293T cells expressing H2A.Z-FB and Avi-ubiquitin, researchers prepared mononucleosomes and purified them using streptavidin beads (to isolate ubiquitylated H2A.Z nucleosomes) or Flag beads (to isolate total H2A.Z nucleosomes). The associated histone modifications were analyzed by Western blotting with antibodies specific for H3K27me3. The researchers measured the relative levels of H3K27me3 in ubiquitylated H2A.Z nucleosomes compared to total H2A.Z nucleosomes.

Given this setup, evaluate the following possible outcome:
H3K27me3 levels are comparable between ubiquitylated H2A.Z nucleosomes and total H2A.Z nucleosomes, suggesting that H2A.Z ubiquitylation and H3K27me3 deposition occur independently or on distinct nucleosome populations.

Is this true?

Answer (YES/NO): NO